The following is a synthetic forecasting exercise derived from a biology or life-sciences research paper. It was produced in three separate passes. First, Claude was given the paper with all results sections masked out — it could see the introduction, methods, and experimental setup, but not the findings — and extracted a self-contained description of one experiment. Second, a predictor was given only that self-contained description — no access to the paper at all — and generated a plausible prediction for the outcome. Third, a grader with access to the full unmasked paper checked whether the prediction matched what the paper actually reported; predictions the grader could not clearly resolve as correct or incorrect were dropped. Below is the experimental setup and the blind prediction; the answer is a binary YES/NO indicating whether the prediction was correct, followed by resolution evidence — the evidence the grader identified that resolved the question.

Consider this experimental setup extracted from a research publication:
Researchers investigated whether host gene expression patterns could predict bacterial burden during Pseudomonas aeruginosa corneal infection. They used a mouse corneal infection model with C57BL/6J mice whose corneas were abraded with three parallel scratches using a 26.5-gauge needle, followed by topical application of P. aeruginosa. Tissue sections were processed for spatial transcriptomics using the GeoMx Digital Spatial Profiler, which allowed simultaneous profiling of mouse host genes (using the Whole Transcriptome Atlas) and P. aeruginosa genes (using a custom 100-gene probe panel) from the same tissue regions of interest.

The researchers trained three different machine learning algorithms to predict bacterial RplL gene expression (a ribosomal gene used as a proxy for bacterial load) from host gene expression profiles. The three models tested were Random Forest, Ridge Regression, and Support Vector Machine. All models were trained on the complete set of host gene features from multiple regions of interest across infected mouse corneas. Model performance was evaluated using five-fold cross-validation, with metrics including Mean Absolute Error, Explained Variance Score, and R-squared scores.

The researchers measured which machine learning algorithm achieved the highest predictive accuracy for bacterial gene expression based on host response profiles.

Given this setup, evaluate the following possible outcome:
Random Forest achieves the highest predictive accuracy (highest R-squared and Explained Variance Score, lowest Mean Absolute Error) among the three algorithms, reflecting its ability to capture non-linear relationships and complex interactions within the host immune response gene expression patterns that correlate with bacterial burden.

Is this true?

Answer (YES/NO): NO